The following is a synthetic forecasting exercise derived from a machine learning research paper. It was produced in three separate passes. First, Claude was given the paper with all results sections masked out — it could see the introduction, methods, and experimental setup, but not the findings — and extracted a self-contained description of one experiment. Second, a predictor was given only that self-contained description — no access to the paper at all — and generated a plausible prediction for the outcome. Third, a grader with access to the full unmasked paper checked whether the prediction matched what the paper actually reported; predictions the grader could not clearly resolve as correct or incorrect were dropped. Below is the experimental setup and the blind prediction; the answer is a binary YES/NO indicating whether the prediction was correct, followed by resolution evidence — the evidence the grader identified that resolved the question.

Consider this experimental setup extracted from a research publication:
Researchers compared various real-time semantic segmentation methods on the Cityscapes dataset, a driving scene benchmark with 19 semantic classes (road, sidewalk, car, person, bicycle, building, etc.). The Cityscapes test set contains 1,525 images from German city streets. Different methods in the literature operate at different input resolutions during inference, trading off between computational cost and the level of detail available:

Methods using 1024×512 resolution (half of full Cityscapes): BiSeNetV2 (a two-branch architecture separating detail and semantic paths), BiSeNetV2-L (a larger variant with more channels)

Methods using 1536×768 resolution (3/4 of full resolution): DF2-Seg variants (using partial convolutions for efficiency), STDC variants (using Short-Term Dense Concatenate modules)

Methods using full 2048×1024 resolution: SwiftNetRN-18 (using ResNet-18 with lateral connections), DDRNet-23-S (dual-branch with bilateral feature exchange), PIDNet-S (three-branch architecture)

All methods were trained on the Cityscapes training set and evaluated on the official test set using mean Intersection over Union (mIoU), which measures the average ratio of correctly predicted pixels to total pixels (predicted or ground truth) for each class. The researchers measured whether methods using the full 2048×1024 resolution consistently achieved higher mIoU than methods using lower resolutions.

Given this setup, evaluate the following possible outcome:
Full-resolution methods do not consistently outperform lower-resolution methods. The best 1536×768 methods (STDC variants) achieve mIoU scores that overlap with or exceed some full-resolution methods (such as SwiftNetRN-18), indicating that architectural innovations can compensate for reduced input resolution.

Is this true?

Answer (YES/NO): YES